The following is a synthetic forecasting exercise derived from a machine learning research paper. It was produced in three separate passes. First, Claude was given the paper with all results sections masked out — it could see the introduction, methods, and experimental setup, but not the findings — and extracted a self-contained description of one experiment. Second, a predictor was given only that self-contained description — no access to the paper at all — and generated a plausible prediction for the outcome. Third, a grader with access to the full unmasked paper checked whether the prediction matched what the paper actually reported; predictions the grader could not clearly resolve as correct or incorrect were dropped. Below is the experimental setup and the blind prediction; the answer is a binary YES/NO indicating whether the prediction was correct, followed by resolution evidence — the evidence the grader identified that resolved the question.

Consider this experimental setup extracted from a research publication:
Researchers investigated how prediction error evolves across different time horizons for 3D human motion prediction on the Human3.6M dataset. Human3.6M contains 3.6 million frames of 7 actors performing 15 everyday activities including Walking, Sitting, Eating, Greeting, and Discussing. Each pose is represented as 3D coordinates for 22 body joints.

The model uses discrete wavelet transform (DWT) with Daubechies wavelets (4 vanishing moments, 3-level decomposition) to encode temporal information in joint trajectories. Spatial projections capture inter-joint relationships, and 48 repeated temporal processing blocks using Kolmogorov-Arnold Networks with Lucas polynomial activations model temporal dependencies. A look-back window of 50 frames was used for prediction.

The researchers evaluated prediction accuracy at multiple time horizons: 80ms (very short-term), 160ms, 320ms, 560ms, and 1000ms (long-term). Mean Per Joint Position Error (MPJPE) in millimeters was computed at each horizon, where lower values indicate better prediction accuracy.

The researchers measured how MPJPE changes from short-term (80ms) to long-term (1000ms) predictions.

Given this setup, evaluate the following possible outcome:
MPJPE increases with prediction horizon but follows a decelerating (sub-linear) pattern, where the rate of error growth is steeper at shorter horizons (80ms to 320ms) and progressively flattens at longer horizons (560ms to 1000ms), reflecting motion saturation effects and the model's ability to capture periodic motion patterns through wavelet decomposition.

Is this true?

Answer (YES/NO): YES